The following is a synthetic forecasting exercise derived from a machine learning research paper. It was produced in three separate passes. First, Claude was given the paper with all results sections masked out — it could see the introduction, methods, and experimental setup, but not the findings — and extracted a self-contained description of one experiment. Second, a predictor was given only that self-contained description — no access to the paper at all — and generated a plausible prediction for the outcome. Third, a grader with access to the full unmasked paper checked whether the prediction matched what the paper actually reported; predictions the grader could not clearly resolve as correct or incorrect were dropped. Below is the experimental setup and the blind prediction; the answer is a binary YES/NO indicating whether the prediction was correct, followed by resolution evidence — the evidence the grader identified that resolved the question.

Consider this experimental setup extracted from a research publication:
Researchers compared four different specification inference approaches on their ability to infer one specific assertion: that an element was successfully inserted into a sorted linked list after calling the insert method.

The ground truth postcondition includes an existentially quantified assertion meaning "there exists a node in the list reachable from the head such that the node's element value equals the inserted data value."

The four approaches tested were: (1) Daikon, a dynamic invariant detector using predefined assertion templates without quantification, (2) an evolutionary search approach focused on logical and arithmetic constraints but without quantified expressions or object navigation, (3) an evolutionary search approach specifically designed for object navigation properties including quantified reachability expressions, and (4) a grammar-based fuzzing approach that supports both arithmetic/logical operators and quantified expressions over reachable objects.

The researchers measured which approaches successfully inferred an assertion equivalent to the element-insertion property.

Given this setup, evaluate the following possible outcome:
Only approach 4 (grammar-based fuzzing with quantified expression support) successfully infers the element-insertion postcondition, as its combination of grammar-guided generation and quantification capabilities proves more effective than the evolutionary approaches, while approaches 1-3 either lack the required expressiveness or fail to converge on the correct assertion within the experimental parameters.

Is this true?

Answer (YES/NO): NO